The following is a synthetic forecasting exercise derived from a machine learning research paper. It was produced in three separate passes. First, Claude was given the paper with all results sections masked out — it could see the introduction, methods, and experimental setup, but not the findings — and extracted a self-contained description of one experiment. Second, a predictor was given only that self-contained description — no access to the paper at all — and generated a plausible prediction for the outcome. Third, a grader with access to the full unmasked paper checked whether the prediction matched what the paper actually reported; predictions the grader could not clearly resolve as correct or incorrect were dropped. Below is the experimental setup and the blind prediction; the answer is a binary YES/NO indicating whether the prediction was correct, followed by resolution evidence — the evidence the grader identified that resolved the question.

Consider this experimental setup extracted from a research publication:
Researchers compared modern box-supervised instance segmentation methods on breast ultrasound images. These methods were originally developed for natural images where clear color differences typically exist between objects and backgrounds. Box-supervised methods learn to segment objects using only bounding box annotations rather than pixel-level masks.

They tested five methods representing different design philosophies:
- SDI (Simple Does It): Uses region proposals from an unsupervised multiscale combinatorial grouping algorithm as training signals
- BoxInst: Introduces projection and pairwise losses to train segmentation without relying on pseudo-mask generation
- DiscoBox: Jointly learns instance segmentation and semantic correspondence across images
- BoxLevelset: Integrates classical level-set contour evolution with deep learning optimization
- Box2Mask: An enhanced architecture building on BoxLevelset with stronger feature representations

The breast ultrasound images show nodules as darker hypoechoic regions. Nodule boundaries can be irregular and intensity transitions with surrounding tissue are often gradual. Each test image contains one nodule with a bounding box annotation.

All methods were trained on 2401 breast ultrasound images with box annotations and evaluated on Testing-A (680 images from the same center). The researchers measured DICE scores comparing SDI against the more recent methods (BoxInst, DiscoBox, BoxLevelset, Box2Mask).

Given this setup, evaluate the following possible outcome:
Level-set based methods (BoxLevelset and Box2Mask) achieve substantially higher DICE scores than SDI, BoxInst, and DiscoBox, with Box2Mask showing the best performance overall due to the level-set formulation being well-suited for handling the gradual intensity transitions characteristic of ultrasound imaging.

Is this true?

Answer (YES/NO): NO